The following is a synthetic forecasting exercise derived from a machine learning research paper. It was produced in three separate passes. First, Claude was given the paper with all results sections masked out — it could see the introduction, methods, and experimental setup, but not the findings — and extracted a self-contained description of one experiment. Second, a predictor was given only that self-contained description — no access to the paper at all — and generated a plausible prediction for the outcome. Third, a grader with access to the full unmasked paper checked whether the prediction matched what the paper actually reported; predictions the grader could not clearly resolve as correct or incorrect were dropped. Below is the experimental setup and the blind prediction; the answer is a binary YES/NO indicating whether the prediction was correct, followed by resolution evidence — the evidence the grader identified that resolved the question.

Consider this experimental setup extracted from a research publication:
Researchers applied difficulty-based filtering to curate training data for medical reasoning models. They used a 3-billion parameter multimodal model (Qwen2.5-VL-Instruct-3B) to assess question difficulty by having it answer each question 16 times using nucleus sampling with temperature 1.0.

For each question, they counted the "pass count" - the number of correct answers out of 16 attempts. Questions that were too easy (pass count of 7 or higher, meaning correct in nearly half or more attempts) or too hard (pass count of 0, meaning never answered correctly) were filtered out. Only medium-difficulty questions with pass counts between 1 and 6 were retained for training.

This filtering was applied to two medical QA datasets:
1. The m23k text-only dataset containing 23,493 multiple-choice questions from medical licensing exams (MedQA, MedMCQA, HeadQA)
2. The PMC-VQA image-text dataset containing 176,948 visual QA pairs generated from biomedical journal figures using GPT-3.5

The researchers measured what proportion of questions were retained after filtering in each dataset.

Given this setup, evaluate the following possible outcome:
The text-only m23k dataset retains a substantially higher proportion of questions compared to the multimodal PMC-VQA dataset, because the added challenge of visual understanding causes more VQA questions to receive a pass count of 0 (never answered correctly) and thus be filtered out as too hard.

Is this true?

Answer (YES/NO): NO